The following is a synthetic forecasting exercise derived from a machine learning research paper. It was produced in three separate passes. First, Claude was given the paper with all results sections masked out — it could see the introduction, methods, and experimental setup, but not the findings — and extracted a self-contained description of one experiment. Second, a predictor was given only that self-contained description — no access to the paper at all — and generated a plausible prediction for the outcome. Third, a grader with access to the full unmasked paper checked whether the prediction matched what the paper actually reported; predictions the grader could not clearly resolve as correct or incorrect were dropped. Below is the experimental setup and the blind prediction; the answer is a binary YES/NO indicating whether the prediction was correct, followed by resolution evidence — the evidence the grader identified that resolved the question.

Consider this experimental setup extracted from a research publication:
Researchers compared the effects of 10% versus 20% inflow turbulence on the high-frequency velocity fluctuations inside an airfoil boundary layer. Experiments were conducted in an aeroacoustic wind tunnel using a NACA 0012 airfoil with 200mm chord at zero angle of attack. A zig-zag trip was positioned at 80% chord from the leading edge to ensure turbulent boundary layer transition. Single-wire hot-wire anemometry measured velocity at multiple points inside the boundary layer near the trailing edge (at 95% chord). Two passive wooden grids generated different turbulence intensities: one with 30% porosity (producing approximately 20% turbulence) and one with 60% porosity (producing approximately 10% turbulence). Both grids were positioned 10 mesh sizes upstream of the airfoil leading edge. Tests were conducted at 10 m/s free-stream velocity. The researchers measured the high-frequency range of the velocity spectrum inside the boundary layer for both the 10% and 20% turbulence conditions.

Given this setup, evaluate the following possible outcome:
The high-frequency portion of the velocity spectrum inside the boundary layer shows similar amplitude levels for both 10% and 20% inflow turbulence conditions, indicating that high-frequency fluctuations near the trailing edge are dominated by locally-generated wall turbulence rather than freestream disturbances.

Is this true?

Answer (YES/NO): NO